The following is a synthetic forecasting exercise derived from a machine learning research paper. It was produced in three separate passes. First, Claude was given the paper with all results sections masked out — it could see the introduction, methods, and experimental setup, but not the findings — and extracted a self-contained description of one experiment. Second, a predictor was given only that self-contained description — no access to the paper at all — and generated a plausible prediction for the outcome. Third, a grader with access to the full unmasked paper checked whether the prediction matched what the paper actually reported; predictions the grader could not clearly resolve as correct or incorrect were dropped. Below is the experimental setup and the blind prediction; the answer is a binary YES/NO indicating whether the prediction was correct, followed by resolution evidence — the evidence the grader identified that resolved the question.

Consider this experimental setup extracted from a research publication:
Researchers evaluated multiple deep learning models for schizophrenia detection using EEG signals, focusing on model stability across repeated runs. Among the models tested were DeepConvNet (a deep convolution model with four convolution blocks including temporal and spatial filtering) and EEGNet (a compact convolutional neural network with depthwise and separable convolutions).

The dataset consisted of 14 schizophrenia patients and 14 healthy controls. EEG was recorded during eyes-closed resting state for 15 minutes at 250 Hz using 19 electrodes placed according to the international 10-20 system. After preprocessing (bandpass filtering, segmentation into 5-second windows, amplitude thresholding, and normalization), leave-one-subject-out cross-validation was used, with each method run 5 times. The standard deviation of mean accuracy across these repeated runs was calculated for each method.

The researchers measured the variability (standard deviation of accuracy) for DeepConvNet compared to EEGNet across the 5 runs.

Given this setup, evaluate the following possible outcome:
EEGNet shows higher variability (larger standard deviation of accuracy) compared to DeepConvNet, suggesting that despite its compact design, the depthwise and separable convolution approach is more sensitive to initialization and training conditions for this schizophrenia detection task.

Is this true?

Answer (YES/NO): NO